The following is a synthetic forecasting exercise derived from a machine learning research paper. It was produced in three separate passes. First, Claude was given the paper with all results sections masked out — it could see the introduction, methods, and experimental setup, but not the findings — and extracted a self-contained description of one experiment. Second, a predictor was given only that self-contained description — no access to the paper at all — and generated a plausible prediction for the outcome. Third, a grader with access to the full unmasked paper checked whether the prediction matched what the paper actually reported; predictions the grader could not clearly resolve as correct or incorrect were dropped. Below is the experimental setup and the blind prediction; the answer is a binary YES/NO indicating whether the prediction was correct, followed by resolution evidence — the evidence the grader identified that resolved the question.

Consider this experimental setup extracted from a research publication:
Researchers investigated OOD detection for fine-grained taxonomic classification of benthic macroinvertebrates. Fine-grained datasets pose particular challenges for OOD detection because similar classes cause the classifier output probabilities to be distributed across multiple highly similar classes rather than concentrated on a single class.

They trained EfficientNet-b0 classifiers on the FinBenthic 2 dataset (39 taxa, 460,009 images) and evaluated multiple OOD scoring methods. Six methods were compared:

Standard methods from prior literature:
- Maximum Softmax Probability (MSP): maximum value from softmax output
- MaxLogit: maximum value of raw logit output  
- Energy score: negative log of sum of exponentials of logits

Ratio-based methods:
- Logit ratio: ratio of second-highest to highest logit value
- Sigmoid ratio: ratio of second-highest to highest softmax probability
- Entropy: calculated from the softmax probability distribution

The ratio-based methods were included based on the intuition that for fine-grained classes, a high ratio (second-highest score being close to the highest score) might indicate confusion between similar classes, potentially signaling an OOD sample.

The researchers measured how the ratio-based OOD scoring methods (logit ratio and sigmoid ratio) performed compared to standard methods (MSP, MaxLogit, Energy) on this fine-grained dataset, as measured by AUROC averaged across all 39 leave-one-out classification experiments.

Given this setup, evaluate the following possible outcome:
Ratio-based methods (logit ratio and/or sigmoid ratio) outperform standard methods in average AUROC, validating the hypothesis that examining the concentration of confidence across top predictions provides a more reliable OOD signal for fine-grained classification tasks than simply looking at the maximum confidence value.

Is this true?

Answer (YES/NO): NO